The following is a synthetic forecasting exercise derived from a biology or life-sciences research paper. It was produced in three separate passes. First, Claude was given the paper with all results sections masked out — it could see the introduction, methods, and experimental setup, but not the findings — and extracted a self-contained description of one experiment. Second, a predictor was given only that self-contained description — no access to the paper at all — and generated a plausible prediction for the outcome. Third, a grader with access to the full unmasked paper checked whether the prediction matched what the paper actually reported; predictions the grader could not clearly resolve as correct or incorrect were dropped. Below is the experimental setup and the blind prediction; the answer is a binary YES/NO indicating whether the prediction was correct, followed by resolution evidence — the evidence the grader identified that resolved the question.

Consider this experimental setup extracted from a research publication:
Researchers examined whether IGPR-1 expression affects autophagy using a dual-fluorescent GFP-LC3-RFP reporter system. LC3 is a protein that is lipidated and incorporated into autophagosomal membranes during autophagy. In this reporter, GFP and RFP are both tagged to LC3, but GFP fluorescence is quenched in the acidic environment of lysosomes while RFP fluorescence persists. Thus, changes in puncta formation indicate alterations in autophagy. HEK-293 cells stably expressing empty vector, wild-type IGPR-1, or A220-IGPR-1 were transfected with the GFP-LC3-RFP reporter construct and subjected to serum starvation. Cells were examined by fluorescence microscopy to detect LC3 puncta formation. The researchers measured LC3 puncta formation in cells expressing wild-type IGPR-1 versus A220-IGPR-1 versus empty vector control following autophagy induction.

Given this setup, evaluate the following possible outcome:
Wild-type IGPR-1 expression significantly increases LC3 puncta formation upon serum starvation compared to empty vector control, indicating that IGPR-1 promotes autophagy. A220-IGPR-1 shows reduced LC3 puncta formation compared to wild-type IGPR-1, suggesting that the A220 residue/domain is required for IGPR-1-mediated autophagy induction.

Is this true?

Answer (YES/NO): YES